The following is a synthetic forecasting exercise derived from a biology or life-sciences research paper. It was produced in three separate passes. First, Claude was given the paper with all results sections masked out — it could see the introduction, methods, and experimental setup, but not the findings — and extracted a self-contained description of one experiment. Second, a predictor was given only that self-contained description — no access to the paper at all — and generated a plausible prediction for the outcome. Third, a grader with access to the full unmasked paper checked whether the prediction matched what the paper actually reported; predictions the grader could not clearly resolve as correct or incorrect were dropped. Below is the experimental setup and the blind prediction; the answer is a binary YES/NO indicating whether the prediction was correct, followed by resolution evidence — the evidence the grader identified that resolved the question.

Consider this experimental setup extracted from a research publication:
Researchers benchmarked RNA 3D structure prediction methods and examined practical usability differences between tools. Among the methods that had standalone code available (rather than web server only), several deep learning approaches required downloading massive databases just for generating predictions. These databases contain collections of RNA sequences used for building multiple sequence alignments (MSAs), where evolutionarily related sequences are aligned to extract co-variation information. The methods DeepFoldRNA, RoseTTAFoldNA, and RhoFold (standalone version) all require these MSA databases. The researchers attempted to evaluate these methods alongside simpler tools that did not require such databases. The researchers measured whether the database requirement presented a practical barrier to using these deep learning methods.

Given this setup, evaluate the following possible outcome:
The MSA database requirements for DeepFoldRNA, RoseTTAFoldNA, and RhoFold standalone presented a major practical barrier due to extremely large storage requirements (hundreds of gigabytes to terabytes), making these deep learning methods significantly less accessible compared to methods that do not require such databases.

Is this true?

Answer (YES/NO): YES